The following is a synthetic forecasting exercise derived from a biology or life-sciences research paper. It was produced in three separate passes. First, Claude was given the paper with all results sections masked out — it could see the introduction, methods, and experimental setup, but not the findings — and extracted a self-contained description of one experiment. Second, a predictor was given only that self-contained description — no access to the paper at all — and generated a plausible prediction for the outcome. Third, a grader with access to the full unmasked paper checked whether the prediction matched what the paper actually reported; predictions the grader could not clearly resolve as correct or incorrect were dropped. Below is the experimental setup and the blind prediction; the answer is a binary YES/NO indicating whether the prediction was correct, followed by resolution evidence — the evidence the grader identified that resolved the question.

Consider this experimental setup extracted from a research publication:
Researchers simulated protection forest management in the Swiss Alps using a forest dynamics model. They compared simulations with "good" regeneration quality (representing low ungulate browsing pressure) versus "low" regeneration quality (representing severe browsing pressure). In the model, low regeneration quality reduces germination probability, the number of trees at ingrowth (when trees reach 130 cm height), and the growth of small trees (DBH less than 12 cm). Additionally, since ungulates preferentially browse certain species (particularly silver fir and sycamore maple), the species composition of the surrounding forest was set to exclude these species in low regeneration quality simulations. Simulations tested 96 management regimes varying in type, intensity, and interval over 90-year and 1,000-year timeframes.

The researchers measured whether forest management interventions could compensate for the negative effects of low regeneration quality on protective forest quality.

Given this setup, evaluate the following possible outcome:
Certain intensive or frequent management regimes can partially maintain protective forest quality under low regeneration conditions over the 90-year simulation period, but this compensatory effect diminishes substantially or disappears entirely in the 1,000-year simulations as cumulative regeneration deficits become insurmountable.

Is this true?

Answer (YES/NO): NO